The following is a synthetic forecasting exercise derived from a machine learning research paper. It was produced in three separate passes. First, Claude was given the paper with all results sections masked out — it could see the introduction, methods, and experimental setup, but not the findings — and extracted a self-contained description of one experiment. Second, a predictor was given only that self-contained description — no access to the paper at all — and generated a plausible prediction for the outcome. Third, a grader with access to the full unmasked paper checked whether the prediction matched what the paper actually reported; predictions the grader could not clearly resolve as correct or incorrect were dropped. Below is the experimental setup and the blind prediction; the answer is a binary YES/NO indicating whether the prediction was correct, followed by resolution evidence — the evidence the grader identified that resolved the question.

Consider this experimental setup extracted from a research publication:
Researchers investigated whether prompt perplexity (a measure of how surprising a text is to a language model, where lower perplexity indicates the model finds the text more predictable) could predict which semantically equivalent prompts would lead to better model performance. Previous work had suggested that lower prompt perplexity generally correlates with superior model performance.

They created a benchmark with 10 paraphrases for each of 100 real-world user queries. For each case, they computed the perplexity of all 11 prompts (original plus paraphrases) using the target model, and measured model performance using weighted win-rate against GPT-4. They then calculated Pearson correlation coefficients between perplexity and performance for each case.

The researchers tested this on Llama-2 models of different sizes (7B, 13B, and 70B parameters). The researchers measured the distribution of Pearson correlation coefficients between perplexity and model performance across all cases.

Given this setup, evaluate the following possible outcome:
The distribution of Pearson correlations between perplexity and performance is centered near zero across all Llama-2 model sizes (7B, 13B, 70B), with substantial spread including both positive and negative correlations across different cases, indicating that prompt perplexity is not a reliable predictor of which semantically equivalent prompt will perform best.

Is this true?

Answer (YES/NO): YES